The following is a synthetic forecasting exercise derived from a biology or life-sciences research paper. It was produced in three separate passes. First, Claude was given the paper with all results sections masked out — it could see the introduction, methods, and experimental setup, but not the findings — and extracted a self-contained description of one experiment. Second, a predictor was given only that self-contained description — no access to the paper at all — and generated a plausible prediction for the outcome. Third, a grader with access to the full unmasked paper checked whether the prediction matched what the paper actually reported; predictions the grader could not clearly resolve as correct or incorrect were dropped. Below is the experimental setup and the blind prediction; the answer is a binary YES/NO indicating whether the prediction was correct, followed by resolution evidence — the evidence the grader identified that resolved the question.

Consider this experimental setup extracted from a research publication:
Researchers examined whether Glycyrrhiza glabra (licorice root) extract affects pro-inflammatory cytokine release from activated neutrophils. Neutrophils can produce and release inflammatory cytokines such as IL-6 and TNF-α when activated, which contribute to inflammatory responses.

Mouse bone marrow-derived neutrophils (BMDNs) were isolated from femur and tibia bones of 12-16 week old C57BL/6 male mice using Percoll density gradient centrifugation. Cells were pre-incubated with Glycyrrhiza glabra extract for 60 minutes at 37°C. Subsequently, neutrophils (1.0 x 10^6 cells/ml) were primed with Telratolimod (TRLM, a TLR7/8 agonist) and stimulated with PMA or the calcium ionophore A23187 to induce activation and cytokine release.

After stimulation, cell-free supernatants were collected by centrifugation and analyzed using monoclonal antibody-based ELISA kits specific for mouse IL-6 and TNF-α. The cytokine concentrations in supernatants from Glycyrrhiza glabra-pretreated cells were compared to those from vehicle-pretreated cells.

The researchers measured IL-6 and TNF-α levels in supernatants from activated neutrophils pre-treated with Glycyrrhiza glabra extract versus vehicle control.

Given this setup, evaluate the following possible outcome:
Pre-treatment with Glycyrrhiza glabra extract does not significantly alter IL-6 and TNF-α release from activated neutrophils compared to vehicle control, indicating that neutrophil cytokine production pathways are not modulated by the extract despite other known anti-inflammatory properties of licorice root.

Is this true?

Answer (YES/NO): NO